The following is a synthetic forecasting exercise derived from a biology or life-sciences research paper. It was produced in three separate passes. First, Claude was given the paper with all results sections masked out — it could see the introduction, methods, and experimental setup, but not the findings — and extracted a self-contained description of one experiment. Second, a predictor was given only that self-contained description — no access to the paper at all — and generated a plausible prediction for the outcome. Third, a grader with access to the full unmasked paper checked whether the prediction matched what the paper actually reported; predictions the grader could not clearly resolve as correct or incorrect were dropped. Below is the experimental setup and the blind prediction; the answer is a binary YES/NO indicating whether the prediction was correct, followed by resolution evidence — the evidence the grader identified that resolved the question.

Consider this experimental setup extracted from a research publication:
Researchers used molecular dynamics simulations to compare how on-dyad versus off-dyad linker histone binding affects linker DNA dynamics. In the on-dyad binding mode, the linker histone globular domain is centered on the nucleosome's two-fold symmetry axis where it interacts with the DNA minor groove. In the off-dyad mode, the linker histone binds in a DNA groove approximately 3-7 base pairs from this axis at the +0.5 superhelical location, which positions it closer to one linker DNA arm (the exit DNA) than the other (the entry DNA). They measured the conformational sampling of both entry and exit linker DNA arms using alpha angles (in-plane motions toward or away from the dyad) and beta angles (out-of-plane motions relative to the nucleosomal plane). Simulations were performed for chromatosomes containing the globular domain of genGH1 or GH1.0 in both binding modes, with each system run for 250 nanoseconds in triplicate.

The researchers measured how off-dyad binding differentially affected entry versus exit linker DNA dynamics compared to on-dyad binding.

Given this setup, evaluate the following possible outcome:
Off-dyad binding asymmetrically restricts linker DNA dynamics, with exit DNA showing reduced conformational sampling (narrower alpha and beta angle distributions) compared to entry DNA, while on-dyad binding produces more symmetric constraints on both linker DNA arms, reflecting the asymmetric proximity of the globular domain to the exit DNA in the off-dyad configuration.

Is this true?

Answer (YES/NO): NO